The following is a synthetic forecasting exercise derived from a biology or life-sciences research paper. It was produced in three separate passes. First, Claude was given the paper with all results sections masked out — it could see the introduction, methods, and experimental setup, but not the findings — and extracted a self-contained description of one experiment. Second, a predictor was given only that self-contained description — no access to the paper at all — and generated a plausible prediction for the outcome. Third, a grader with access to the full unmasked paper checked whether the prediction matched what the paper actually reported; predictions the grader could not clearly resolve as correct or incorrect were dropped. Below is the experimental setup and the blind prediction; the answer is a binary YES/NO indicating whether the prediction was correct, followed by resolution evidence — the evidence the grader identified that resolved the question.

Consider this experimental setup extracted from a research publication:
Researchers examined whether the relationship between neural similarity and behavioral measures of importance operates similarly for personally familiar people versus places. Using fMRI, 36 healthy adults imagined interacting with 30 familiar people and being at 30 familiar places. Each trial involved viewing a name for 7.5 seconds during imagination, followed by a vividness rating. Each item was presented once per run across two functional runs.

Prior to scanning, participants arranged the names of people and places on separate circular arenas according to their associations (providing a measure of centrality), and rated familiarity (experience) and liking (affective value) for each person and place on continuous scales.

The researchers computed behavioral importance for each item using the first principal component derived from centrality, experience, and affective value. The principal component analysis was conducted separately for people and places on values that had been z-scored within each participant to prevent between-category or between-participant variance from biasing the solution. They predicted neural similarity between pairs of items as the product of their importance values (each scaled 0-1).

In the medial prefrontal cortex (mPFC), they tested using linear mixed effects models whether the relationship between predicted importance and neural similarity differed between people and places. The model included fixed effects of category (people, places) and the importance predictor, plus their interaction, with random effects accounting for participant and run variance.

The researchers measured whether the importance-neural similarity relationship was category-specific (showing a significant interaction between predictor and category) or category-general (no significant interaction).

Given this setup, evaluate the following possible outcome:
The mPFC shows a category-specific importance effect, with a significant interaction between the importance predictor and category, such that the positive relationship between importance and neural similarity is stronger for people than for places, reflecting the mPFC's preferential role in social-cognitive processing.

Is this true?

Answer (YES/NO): NO